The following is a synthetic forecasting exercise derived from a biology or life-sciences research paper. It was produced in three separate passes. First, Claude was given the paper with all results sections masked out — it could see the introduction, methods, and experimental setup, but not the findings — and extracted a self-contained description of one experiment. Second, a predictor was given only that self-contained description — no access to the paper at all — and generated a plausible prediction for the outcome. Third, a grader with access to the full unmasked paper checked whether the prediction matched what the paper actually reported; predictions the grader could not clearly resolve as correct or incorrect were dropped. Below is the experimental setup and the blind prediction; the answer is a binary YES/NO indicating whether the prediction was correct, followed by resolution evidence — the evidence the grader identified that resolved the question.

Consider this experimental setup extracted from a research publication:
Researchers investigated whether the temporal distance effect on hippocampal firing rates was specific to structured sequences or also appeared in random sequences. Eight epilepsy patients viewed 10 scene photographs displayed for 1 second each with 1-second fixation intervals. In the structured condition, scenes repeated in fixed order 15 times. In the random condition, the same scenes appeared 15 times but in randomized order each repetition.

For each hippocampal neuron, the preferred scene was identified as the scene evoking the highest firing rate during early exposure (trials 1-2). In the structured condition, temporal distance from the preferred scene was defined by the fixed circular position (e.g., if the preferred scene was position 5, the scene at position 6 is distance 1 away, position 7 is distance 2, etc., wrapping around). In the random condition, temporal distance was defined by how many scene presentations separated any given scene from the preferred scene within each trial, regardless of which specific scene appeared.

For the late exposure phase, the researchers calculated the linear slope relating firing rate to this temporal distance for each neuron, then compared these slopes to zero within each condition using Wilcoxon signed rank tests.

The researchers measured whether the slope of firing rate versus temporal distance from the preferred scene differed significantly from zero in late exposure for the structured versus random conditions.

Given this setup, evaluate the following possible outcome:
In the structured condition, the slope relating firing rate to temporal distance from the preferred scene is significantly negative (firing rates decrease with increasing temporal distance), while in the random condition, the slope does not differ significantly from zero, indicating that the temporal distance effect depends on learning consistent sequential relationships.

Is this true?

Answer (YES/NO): YES